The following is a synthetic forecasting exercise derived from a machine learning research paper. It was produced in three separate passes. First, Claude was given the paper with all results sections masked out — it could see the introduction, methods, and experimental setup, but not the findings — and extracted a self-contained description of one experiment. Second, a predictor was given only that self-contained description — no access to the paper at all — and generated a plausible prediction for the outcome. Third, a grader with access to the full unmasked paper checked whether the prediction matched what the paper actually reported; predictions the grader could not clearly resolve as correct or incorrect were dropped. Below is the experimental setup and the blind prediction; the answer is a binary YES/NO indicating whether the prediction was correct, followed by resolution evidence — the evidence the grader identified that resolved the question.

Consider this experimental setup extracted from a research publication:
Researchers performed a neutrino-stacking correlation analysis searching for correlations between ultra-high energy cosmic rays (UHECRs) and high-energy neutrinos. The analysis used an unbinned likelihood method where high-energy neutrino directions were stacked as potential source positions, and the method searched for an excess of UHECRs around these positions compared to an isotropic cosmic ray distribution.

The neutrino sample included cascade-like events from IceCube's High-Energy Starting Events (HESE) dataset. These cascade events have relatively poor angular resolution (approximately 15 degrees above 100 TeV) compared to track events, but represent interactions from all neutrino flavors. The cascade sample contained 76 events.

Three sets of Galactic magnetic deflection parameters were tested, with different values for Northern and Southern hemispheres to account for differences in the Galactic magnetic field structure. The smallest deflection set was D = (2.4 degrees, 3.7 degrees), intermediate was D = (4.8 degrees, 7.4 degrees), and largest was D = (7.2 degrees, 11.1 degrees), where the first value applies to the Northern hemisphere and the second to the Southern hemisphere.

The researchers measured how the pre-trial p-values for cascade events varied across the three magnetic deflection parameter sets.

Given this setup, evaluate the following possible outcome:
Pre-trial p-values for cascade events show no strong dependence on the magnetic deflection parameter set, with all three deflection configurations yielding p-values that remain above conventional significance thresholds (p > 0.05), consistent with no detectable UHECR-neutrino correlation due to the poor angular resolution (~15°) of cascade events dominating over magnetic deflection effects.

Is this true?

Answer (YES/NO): NO